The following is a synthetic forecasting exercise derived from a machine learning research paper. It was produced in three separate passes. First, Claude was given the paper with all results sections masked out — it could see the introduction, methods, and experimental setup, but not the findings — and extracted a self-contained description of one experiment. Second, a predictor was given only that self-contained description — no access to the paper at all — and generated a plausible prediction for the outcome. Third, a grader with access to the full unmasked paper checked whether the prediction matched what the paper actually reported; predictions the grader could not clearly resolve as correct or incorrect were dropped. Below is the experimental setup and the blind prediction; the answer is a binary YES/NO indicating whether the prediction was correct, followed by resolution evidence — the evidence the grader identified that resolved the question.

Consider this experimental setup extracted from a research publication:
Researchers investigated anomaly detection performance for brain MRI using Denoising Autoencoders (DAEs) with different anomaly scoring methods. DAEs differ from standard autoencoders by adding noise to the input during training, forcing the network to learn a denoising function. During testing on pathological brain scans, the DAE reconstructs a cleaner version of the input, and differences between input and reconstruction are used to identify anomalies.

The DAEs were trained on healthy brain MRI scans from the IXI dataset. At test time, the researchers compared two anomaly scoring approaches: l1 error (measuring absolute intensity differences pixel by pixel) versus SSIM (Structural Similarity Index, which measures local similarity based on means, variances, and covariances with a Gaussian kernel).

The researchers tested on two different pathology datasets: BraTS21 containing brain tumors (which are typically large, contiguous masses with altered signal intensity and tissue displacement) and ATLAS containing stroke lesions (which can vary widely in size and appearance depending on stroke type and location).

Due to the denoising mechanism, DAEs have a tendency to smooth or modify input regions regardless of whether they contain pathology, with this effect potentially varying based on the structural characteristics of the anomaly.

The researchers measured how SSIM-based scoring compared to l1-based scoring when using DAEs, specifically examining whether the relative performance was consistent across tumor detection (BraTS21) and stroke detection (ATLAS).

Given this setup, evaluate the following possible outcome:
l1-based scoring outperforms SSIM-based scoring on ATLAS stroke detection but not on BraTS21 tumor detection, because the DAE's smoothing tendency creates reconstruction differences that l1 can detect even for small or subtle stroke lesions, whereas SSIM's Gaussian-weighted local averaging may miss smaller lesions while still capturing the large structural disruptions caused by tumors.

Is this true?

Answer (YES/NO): NO